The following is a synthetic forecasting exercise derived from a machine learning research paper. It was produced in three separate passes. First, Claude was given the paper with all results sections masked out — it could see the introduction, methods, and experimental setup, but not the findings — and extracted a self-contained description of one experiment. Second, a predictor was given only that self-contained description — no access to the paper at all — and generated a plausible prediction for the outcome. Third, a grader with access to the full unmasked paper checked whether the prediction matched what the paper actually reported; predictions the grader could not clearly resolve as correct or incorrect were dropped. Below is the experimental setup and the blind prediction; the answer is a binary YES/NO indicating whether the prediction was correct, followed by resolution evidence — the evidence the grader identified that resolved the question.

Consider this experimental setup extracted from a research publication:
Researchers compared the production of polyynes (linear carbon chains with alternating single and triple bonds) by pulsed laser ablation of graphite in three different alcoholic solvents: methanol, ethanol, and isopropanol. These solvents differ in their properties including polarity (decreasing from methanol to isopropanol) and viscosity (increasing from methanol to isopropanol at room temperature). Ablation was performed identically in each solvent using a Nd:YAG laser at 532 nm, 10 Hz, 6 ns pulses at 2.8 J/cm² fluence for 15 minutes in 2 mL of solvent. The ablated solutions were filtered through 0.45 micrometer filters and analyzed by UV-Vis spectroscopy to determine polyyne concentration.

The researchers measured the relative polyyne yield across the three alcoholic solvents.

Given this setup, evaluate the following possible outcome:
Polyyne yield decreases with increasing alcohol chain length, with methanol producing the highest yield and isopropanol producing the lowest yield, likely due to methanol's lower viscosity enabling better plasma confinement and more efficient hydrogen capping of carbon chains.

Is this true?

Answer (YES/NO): NO